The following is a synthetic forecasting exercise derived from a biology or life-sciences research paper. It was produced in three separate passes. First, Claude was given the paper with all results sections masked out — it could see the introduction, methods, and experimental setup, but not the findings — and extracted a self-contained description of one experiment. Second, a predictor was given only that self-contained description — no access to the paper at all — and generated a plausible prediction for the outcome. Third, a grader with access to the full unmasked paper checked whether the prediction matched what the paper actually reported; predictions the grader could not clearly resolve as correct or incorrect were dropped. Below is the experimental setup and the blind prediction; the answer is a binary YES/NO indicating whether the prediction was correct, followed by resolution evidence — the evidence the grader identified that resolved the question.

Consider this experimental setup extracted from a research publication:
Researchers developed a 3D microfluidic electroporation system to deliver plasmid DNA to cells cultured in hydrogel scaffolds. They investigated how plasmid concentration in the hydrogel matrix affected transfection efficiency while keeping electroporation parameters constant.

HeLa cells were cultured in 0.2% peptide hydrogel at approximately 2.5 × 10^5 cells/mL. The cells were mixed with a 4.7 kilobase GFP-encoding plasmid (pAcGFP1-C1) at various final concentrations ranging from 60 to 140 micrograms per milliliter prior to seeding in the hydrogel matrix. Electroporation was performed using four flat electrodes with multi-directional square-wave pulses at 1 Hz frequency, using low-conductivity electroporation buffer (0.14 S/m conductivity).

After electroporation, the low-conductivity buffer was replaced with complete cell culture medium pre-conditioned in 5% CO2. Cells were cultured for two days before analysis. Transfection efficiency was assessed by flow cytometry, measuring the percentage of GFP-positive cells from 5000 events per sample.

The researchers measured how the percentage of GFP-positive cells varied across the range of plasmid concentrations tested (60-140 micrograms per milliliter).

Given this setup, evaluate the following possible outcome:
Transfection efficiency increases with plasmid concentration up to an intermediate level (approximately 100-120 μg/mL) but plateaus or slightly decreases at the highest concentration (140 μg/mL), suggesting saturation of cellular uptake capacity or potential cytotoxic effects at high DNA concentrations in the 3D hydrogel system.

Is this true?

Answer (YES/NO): YES